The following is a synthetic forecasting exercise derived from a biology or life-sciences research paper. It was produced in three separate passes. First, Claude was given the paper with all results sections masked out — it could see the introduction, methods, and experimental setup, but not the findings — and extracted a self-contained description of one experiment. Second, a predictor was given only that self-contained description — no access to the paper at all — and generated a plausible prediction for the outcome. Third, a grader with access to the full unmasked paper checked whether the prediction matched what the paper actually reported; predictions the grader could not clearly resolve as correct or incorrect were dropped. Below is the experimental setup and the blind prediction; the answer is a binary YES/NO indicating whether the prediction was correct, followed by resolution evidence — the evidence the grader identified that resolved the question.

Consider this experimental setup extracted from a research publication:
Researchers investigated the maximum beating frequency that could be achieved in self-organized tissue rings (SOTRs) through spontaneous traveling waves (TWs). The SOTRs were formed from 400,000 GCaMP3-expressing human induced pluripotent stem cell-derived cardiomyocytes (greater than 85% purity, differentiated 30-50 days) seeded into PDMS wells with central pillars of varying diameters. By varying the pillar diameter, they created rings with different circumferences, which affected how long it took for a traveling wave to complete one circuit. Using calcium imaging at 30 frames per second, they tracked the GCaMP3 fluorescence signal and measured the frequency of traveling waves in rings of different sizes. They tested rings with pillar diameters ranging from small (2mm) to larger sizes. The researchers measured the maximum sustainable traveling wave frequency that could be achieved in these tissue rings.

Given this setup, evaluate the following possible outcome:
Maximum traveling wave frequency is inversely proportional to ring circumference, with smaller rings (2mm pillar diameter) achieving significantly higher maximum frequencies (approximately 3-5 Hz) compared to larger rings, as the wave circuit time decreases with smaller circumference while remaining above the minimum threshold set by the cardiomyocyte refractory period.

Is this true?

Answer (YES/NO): NO